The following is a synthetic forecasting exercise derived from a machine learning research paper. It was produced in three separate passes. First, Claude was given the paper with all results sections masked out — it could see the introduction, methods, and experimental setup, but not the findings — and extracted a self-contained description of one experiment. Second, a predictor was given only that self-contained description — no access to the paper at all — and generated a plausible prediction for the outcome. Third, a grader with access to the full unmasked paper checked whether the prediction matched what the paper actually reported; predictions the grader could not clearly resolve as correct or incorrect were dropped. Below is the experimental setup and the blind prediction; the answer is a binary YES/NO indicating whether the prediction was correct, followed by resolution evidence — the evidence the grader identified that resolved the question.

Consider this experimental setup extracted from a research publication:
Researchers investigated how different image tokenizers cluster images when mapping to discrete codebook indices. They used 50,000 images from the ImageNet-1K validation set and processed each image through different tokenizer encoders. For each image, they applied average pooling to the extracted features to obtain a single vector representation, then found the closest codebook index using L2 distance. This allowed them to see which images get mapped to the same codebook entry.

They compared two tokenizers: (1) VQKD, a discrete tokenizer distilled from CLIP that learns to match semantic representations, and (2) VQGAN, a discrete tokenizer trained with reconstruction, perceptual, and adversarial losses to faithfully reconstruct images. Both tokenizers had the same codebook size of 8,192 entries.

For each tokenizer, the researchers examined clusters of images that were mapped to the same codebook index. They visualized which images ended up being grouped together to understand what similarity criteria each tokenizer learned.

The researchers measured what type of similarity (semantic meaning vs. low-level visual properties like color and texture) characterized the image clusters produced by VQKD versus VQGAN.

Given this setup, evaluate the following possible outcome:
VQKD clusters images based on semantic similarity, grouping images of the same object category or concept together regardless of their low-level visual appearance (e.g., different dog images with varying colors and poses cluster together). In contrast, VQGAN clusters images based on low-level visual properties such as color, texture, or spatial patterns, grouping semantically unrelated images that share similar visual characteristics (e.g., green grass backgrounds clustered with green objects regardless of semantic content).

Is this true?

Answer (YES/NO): YES